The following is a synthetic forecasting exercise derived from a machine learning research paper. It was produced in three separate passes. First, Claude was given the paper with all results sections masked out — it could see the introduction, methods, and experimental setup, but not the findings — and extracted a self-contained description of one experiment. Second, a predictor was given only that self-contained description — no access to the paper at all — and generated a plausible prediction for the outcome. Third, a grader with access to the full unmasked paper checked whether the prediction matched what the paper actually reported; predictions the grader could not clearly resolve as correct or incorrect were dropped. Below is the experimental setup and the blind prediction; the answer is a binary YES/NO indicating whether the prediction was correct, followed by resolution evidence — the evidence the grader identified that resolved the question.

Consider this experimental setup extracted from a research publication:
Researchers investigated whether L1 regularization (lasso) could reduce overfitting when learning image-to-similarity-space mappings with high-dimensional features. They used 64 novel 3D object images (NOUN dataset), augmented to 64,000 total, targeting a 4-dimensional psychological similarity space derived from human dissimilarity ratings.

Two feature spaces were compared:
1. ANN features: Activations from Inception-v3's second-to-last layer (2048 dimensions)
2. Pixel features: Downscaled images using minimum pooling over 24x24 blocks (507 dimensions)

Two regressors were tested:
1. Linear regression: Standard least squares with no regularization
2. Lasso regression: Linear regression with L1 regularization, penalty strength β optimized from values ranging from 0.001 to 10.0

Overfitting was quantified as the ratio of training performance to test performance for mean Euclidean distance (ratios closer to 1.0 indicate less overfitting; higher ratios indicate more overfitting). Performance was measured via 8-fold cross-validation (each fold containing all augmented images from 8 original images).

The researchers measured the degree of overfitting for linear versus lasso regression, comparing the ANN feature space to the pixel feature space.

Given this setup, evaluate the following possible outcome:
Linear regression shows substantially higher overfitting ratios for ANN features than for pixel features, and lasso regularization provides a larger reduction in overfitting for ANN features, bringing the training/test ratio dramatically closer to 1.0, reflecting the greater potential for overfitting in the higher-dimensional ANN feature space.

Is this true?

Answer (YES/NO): NO